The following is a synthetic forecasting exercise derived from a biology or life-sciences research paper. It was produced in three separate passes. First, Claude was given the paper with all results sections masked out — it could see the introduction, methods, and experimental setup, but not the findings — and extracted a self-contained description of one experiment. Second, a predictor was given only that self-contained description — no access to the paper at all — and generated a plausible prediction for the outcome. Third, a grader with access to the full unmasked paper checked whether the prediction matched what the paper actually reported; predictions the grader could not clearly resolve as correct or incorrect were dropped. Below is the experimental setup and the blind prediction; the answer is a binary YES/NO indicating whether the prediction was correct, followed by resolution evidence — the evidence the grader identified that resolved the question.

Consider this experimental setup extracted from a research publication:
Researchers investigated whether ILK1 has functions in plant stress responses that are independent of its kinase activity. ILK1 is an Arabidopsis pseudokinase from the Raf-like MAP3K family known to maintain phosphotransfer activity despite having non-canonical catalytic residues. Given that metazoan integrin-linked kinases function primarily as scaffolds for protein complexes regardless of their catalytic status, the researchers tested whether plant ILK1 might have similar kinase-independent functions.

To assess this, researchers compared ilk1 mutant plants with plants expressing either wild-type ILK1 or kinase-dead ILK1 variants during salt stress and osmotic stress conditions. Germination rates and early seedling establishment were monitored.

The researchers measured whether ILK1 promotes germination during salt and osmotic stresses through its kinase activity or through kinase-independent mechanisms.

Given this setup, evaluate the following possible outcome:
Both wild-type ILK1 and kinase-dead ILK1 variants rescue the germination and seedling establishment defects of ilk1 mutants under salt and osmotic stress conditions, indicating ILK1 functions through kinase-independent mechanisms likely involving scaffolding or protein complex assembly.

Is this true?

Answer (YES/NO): YES